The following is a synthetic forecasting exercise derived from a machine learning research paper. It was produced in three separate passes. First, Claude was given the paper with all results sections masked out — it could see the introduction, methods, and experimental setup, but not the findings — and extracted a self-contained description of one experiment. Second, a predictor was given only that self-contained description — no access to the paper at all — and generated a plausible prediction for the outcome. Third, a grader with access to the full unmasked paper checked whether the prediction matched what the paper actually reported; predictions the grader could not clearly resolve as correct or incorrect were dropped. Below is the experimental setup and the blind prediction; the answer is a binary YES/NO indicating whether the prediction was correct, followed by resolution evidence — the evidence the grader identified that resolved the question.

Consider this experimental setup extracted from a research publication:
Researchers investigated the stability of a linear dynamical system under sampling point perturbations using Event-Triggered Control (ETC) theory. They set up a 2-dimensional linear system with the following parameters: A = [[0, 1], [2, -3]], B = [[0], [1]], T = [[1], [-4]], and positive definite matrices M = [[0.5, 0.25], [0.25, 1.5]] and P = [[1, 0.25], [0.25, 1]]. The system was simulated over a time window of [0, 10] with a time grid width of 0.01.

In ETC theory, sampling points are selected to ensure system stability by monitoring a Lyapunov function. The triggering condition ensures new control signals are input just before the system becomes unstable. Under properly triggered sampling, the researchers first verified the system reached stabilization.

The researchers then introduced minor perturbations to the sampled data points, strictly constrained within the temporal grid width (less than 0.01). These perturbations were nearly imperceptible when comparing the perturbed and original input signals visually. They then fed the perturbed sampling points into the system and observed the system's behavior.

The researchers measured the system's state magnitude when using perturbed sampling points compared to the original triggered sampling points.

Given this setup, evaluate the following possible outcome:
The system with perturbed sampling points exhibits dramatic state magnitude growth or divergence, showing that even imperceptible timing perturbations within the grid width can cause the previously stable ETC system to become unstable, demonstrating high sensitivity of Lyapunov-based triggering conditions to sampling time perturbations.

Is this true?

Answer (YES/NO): YES